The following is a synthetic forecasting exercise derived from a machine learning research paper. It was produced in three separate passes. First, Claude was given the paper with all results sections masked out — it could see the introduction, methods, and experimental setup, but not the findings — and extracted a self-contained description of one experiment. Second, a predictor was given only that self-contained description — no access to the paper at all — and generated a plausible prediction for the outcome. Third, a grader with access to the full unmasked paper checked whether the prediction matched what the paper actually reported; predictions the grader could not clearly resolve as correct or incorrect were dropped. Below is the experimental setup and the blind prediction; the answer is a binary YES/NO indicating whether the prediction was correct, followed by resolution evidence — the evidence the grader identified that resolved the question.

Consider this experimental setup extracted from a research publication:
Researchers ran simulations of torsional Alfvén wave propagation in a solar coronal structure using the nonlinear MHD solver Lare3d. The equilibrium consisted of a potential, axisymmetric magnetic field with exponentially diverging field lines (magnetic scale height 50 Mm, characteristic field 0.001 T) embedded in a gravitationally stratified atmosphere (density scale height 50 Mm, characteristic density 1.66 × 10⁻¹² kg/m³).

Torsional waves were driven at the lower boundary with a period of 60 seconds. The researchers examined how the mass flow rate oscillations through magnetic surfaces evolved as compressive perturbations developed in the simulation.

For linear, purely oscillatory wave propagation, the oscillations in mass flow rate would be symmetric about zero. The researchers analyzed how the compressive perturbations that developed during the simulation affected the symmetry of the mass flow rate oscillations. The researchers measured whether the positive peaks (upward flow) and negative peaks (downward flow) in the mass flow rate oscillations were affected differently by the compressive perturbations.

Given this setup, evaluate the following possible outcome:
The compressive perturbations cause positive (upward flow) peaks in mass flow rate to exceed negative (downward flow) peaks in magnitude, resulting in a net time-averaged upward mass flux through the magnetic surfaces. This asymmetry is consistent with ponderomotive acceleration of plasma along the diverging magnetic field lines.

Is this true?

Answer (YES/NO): YES